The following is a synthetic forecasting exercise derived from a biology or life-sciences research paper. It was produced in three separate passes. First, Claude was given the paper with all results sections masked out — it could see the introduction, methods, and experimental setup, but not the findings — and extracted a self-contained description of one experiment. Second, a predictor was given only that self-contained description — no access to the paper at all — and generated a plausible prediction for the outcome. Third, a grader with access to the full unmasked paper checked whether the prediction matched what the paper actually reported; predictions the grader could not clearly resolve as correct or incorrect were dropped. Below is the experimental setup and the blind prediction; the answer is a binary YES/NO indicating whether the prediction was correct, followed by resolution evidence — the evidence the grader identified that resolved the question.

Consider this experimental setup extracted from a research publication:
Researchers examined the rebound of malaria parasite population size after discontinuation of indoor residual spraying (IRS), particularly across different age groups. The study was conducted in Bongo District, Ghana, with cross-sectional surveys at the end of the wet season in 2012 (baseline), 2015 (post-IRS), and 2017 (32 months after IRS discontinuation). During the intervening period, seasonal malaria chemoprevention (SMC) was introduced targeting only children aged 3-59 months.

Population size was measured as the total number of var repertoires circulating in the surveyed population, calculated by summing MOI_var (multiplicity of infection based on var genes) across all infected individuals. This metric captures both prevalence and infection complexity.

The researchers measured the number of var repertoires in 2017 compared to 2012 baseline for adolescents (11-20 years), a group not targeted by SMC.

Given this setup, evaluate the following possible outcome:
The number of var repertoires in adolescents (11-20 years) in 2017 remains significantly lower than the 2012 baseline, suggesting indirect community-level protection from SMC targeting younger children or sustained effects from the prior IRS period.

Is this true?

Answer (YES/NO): NO